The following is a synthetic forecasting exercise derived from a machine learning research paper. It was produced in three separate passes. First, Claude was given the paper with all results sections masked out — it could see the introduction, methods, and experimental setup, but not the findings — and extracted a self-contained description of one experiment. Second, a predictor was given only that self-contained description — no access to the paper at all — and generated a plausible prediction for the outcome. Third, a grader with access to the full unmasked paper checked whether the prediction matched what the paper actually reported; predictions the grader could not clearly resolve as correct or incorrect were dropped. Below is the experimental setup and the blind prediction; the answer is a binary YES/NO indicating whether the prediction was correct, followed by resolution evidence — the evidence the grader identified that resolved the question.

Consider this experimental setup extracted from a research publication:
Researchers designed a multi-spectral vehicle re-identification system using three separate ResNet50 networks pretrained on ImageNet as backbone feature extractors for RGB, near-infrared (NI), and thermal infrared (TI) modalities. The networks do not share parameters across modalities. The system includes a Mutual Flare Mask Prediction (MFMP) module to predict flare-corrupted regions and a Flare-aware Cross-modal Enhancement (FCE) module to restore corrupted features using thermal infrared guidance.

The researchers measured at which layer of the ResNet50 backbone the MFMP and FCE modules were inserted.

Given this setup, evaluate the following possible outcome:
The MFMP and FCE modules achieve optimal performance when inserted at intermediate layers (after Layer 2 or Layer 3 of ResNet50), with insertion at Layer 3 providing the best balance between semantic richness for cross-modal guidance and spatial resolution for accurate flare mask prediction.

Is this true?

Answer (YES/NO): NO